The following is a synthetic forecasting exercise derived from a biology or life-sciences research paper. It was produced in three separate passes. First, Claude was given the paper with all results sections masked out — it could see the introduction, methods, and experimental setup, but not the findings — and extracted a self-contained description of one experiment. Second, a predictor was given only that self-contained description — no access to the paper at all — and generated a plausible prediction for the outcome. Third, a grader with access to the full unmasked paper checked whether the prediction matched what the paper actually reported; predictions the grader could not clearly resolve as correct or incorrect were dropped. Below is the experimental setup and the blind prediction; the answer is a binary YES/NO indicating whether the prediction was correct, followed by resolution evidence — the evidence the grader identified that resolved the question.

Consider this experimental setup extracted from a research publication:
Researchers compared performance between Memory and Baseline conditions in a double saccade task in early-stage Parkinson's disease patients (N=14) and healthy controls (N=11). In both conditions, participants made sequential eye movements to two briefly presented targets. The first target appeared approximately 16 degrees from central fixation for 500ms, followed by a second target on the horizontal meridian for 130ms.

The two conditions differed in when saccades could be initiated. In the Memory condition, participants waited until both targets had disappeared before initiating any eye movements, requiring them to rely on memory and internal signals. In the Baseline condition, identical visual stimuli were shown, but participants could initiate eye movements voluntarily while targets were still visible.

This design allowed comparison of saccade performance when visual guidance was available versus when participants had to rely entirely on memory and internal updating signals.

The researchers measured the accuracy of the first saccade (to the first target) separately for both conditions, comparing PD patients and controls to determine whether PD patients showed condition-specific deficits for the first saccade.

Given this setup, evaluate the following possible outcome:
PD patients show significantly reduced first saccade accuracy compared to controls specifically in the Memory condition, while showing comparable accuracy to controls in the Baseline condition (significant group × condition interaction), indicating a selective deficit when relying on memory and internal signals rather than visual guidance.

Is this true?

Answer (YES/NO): NO